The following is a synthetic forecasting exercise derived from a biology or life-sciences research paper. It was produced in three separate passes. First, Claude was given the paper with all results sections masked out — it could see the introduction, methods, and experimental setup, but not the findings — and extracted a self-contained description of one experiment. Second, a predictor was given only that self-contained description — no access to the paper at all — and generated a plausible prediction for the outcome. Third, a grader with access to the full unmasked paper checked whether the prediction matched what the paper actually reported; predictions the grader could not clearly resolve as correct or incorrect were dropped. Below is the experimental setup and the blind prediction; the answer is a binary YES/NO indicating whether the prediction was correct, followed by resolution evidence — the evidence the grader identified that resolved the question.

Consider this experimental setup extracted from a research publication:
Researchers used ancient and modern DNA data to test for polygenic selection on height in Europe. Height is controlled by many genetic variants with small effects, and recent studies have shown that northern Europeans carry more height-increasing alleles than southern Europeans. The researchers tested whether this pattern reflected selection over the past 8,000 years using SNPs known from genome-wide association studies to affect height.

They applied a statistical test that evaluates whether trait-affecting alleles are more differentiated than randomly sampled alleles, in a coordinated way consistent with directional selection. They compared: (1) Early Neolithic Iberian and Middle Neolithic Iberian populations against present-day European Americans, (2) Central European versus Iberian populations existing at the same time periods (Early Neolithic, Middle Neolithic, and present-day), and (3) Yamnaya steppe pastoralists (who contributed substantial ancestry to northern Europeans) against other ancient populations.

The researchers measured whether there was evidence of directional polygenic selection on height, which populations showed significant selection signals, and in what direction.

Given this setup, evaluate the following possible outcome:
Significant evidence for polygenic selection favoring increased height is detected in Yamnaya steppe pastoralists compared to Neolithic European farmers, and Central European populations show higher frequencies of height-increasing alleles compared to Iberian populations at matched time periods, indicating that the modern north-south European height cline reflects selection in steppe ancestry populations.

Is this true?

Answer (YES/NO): NO